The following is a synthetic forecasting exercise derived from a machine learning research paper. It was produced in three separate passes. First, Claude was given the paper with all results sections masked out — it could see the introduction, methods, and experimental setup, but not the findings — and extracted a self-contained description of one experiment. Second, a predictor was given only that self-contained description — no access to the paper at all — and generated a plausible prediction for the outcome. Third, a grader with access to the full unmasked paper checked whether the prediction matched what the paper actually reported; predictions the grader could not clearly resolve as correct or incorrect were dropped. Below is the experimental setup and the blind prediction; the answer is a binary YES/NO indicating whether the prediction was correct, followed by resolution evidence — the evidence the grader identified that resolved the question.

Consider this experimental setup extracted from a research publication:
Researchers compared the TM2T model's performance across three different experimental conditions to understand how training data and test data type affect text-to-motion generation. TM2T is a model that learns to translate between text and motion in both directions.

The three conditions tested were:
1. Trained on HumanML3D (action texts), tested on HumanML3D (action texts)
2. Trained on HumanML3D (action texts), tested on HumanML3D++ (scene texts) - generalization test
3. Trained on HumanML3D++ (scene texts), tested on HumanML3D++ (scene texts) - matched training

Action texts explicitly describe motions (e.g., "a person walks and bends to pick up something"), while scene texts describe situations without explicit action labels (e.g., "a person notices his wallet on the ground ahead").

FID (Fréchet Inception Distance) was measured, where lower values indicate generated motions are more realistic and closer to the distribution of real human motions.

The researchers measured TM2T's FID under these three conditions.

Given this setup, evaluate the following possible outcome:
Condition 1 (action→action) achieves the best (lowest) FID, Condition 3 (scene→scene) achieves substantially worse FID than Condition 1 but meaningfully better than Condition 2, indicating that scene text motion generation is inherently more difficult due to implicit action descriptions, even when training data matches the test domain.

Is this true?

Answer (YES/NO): NO